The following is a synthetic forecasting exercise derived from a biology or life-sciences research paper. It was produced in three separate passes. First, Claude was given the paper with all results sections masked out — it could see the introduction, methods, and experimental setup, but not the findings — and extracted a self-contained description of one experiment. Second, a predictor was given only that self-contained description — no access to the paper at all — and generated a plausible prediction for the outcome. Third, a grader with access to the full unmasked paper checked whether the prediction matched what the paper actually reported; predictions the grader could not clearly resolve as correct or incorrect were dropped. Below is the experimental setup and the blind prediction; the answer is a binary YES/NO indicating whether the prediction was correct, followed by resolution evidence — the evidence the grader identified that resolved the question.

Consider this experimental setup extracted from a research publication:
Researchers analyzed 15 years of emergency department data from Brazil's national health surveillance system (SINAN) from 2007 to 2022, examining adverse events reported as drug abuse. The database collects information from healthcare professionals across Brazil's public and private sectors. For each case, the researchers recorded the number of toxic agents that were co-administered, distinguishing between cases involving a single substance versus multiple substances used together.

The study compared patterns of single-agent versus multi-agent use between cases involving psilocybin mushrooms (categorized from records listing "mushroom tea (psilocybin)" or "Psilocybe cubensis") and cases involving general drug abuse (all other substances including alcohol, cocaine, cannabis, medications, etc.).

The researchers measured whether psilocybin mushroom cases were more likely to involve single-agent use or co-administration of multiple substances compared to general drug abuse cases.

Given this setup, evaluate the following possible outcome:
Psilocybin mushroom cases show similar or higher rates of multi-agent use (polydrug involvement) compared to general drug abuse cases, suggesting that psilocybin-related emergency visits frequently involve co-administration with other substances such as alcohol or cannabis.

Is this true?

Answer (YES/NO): YES